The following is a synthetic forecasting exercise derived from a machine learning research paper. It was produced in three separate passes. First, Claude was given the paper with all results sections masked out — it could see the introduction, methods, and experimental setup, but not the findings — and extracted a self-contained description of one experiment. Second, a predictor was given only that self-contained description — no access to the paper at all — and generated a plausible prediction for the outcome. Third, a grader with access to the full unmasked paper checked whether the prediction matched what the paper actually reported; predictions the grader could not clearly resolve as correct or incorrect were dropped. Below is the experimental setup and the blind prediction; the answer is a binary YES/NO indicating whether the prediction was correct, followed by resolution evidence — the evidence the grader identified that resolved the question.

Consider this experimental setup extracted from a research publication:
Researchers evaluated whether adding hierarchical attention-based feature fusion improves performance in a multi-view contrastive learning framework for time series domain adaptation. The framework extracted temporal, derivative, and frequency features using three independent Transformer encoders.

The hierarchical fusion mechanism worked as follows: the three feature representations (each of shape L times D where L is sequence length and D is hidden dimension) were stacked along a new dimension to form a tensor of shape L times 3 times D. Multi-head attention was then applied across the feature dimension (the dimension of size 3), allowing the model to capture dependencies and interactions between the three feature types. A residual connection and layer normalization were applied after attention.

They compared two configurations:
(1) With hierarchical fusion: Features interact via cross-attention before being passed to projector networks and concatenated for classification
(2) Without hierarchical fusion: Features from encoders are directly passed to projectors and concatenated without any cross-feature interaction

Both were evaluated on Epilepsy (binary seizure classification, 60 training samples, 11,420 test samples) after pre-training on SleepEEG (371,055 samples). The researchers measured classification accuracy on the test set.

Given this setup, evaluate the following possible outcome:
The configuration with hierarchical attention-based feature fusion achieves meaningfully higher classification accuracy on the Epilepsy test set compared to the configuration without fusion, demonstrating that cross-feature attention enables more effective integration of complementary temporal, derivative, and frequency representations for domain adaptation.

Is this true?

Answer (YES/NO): NO